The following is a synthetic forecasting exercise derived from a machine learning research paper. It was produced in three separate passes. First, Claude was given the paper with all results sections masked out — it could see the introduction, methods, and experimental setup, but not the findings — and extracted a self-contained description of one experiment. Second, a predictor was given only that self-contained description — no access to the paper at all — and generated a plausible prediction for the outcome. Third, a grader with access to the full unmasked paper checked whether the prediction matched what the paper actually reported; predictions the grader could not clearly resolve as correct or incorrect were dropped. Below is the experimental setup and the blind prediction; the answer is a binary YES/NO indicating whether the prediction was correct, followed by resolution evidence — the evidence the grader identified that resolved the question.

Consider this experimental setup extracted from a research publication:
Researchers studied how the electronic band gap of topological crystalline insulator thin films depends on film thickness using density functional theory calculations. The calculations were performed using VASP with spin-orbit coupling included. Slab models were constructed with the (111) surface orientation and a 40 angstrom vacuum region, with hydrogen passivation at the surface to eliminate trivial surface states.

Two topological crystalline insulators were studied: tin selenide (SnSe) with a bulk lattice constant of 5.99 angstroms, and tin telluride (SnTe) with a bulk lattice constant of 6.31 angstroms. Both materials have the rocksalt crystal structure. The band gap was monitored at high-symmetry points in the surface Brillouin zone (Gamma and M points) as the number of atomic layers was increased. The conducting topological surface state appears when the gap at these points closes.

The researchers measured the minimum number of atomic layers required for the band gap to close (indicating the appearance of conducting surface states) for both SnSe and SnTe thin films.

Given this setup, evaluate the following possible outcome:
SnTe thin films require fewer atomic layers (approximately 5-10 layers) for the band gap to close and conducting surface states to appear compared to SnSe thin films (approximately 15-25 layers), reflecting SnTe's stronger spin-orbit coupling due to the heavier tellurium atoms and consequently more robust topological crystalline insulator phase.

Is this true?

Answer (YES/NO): NO